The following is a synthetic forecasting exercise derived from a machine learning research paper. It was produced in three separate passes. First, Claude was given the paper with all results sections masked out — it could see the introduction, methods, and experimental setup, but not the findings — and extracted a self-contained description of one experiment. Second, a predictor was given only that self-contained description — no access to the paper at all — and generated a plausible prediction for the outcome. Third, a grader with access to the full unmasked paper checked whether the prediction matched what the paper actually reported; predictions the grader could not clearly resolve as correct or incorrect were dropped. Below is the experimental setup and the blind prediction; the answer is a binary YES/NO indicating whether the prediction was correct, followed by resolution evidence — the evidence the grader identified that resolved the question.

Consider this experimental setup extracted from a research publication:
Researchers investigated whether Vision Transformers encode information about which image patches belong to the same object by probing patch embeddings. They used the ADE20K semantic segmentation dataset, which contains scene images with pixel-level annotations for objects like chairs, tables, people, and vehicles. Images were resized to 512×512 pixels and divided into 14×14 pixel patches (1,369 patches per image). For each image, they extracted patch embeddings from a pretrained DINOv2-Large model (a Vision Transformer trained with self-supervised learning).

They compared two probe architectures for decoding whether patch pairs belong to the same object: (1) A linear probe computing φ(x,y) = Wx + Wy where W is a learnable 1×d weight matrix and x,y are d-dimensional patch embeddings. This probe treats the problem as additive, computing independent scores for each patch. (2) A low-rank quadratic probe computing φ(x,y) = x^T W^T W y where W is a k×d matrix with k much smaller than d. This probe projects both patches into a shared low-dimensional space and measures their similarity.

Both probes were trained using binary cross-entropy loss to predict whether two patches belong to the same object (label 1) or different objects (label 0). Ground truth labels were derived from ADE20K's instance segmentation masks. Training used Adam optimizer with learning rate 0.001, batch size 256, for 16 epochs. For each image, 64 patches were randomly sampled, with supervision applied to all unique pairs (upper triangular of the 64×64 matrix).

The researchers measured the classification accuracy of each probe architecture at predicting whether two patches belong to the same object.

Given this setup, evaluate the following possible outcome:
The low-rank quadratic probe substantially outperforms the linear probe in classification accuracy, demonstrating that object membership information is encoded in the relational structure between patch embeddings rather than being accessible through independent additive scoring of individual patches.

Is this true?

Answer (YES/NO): YES